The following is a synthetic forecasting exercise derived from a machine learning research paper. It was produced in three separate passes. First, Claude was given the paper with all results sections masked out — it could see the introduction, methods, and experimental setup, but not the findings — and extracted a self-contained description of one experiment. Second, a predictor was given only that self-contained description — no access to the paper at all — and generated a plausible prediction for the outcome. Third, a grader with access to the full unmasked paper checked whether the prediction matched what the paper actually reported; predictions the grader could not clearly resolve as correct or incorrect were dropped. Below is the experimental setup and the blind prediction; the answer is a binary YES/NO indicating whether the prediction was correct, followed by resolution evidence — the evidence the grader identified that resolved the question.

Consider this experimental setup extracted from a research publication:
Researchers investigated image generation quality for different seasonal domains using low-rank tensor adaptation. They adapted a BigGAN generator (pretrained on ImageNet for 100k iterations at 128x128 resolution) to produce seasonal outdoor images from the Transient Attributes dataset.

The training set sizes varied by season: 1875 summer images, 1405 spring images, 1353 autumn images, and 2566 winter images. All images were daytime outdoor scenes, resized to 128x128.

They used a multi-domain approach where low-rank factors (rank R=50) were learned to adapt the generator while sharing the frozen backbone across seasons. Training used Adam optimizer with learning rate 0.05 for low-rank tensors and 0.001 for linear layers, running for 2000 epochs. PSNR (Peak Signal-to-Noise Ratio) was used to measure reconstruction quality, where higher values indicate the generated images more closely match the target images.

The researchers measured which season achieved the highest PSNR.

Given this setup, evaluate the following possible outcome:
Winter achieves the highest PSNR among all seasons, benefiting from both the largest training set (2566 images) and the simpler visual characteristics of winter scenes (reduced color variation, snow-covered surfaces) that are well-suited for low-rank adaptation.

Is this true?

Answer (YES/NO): NO